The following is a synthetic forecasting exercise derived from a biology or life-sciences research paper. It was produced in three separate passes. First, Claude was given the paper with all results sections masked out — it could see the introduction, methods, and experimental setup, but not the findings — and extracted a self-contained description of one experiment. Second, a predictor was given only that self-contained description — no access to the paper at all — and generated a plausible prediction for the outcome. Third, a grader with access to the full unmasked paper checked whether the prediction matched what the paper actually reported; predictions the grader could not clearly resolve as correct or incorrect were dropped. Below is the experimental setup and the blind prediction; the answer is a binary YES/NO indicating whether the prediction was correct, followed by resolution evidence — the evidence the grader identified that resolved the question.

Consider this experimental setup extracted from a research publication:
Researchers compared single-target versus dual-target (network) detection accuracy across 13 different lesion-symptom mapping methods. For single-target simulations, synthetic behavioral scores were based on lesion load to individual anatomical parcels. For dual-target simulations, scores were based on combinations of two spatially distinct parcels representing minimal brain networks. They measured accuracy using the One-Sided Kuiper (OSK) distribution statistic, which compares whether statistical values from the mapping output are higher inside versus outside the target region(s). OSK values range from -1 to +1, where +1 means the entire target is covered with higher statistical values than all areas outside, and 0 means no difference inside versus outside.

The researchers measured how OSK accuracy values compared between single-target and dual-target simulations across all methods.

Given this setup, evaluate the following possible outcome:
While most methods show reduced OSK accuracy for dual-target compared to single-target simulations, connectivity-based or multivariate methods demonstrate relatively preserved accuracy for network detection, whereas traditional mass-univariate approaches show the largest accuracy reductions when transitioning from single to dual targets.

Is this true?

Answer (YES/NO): NO